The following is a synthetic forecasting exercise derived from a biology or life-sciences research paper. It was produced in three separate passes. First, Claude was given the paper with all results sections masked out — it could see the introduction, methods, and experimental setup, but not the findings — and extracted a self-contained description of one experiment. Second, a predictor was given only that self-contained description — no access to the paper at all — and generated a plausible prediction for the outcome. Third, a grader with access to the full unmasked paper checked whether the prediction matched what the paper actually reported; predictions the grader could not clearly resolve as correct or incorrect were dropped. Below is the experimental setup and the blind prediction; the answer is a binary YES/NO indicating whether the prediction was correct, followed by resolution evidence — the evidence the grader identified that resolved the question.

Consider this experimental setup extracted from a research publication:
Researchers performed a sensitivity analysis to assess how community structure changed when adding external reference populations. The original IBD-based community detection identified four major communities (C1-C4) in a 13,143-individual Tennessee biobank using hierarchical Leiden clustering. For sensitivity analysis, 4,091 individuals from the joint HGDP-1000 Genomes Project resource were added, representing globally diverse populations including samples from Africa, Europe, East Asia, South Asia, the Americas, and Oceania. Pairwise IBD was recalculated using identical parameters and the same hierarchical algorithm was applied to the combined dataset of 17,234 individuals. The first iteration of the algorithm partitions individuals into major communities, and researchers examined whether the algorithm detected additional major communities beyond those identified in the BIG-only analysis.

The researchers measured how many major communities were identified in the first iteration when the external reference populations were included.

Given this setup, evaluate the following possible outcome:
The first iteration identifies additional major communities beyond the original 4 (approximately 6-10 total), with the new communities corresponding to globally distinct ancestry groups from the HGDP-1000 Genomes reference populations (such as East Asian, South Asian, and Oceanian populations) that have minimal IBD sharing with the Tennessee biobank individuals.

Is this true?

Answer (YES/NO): YES